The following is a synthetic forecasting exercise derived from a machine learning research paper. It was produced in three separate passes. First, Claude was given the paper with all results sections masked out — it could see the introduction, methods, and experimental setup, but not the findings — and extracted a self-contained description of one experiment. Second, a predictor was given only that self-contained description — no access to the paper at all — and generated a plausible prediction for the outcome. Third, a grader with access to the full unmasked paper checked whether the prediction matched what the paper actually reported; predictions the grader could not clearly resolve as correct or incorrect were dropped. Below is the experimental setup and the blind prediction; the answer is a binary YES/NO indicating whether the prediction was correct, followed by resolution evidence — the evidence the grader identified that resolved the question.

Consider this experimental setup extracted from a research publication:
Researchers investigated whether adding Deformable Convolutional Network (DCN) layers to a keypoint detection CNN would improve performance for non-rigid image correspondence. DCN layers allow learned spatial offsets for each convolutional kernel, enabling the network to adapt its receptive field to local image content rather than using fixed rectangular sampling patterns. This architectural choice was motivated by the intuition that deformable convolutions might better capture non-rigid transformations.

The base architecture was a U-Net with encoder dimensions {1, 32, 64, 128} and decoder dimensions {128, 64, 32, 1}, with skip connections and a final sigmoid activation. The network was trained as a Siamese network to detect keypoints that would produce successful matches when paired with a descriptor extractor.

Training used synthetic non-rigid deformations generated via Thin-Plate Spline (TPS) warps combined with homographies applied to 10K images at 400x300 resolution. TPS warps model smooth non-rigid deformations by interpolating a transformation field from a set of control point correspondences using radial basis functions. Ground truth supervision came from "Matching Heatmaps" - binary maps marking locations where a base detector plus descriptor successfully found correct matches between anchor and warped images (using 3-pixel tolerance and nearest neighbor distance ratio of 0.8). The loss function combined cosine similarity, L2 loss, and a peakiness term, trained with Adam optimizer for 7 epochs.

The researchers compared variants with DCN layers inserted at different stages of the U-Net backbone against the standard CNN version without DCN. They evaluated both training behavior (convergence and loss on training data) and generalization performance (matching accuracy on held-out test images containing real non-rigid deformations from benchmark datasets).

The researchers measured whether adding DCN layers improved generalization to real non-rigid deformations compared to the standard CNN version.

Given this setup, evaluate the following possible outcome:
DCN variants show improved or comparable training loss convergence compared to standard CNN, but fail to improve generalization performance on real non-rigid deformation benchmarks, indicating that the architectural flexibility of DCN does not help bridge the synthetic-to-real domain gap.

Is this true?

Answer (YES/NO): YES